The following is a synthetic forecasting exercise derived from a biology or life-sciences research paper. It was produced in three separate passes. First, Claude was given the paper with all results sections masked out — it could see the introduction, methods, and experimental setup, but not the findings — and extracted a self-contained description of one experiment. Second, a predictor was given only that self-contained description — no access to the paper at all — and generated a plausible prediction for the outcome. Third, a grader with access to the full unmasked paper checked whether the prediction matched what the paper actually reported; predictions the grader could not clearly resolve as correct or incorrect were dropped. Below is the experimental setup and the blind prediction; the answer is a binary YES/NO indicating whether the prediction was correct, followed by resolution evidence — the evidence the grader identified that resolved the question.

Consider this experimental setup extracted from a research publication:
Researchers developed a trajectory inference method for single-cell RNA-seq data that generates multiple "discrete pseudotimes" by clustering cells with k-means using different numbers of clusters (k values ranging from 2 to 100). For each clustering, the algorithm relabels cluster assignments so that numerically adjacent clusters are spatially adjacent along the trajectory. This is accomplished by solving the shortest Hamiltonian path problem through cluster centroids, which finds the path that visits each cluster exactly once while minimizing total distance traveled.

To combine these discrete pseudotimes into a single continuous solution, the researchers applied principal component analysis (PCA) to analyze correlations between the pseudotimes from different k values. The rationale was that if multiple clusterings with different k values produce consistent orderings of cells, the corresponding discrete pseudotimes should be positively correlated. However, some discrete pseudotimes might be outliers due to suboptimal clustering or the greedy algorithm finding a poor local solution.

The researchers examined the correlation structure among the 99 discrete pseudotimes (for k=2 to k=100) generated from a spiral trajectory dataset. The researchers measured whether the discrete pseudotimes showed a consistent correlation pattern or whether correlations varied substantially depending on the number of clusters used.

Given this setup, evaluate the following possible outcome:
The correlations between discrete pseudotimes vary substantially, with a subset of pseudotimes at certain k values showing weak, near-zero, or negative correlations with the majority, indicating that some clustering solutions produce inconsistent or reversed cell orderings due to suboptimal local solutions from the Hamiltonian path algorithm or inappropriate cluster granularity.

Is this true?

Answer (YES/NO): YES